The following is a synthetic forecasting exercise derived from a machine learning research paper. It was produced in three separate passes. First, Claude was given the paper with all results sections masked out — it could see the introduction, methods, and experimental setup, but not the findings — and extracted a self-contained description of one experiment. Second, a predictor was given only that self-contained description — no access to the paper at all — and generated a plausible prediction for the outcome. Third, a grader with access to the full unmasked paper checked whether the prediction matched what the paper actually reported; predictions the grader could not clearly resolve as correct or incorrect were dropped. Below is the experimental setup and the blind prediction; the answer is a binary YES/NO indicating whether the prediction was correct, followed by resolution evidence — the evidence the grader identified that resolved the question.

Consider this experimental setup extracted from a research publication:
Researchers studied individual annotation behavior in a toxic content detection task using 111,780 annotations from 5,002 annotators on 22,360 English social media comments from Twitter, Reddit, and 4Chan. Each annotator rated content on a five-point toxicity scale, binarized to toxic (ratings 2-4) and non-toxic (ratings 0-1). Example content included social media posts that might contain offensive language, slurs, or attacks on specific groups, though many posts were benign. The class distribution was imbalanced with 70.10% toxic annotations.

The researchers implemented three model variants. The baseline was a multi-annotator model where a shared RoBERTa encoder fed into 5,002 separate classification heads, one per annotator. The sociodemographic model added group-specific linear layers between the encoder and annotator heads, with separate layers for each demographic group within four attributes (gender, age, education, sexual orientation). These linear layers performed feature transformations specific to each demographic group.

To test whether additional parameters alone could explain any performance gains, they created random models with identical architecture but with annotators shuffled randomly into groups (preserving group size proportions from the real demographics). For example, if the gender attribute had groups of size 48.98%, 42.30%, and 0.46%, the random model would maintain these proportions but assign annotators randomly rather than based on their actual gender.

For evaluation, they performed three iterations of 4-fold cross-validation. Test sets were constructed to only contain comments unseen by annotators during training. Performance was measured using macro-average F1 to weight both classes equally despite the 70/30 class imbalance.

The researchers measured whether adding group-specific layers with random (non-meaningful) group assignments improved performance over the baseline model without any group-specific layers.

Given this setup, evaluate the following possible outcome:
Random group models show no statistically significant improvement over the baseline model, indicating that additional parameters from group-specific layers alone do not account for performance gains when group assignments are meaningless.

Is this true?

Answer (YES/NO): YES